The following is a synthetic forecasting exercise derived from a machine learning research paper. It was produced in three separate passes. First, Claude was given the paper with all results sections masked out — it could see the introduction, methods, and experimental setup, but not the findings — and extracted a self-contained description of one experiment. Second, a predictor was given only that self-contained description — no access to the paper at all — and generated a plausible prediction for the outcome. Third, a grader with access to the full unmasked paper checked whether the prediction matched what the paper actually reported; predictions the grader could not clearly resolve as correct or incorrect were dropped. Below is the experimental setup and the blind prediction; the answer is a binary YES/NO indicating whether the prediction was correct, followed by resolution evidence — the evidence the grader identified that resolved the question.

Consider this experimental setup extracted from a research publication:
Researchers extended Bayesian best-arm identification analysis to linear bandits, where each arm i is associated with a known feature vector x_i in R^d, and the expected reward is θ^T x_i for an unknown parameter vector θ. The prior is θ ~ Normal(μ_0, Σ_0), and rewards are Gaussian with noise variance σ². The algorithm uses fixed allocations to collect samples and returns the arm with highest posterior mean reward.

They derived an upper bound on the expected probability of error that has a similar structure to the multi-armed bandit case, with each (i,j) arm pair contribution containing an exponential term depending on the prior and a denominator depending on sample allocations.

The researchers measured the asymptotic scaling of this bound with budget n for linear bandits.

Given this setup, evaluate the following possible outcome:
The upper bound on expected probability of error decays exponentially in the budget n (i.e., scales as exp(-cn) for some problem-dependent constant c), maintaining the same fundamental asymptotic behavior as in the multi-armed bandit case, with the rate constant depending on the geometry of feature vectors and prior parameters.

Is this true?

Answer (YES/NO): NO